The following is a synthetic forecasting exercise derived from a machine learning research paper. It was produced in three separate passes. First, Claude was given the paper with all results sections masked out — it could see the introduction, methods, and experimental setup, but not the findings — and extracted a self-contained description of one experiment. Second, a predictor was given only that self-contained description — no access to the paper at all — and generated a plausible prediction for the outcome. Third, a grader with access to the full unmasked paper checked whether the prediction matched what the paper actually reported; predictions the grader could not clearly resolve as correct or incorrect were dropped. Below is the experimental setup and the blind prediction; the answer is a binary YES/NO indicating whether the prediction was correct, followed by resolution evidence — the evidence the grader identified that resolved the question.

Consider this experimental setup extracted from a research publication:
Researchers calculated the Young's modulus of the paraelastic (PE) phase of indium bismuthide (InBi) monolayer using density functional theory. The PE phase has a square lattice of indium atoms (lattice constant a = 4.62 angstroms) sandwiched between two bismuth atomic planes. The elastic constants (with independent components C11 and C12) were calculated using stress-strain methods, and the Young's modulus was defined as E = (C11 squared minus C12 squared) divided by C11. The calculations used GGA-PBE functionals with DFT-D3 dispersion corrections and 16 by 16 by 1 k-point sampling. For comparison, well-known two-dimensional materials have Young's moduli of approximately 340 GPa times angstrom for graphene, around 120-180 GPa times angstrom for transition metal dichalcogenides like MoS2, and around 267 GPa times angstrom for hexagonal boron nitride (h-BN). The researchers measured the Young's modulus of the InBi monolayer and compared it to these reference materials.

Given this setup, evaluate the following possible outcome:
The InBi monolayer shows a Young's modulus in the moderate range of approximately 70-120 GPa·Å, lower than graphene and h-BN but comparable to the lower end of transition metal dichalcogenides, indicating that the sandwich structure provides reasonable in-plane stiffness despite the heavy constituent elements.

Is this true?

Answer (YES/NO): NO